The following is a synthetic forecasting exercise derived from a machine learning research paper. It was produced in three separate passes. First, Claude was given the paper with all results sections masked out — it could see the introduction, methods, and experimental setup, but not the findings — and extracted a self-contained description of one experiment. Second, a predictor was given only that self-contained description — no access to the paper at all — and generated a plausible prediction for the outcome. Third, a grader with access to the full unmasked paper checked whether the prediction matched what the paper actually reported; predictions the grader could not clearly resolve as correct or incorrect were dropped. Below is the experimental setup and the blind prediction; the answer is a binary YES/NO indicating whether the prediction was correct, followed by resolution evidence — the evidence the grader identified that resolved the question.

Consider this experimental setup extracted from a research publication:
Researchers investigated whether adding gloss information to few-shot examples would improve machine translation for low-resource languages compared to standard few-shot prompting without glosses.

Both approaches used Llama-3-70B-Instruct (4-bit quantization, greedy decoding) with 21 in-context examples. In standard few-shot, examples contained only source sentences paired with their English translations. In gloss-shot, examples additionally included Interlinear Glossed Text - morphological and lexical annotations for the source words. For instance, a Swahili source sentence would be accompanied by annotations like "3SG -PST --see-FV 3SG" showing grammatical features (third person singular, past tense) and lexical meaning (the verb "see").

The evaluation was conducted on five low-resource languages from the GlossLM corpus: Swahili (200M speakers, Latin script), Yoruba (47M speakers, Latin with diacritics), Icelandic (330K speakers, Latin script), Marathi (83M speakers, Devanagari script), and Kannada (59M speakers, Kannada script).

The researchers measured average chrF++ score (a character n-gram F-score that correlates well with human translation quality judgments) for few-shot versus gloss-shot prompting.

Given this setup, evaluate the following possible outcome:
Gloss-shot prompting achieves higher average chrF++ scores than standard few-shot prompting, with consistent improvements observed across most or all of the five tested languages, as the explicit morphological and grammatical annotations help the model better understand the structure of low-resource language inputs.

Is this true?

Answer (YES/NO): NO